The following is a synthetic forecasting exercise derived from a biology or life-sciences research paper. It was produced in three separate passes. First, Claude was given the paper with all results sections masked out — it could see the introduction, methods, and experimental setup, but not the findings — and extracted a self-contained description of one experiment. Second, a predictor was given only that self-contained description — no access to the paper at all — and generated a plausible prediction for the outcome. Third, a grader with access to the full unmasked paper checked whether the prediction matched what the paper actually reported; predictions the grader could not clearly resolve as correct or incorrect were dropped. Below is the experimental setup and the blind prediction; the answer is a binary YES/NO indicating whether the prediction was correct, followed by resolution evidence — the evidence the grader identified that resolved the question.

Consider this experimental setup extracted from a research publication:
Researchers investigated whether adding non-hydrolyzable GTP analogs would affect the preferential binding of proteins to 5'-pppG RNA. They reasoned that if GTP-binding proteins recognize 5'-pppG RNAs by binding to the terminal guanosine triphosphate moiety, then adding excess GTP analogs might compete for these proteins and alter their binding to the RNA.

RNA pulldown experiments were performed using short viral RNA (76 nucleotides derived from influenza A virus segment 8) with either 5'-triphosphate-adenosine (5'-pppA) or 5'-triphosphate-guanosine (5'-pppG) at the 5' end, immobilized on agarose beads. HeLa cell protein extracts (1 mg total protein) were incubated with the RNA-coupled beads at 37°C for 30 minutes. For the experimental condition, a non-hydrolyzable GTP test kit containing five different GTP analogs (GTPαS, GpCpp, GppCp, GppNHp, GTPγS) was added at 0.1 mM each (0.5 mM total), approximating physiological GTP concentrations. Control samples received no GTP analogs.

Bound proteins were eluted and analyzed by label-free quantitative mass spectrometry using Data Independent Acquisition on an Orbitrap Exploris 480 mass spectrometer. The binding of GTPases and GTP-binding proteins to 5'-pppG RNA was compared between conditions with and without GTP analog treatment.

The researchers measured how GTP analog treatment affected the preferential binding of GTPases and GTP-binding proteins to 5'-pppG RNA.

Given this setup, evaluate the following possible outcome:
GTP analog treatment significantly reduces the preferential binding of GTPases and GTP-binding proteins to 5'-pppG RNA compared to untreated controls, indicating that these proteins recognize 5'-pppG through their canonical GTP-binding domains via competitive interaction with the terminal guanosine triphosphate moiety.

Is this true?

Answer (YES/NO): YES